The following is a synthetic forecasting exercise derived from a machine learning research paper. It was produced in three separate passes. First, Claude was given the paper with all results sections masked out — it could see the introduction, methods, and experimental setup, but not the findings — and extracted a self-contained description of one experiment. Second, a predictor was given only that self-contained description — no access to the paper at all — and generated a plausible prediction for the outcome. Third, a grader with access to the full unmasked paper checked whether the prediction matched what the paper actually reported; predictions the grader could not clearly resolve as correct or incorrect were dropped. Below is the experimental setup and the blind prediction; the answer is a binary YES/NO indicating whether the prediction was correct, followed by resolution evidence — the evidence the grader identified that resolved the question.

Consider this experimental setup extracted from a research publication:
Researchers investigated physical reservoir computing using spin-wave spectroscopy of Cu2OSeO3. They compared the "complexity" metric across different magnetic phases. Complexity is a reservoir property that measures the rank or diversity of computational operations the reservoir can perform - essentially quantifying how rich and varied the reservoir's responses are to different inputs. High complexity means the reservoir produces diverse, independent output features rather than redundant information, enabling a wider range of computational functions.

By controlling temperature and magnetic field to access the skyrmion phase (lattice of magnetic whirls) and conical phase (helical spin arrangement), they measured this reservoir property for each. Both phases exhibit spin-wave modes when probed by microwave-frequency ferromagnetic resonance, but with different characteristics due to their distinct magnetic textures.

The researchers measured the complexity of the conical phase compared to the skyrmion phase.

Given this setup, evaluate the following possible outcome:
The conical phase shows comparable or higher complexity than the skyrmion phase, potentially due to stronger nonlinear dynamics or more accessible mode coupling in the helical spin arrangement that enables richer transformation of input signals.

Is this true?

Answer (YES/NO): YES